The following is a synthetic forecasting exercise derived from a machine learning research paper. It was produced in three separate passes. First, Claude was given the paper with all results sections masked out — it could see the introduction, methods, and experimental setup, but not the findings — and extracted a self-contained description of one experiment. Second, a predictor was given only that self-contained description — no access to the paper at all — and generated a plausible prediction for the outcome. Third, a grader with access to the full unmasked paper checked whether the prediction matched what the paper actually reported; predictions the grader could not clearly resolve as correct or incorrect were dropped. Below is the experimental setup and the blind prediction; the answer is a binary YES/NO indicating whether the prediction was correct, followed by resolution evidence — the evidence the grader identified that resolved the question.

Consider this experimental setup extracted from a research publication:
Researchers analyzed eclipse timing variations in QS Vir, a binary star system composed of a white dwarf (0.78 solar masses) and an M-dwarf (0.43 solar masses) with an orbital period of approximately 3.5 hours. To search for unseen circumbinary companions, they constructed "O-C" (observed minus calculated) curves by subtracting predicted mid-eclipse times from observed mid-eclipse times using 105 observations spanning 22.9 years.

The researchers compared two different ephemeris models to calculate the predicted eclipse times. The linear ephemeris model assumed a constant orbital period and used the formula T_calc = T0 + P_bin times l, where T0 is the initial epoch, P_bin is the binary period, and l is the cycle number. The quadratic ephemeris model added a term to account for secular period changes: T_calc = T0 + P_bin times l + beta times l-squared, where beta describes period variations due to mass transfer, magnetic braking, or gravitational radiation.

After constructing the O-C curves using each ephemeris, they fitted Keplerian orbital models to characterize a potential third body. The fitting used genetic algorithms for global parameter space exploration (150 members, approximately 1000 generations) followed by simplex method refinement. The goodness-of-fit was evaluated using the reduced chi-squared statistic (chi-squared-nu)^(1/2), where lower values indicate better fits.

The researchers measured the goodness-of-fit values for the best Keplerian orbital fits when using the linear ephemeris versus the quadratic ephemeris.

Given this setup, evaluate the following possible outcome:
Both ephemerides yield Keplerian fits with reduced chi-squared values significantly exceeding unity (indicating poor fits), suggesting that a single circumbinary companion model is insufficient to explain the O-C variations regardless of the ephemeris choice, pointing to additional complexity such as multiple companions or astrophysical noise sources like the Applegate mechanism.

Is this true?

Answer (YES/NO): NO